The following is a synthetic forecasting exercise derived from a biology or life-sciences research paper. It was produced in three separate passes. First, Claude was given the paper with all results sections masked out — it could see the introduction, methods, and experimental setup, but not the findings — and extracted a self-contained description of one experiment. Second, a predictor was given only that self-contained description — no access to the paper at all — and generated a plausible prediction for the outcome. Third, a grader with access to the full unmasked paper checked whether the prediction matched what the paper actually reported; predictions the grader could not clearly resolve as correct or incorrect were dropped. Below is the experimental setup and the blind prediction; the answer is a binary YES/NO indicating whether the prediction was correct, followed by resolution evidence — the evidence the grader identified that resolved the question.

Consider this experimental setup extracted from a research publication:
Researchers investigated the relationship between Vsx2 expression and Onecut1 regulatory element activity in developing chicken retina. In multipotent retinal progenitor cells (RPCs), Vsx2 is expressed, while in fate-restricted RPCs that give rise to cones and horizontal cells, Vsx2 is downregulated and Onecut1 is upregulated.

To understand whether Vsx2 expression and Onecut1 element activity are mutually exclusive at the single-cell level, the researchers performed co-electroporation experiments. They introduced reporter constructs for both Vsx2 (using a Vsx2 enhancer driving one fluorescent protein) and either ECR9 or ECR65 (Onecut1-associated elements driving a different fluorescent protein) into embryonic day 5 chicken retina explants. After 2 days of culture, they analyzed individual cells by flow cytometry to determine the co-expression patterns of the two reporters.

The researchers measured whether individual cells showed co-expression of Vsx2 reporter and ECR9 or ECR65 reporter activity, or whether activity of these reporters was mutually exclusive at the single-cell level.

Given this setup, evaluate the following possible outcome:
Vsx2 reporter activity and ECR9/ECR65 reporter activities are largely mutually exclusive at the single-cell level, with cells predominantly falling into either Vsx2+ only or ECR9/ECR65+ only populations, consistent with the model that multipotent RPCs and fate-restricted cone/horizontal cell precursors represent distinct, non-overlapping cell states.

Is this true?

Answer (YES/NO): YES